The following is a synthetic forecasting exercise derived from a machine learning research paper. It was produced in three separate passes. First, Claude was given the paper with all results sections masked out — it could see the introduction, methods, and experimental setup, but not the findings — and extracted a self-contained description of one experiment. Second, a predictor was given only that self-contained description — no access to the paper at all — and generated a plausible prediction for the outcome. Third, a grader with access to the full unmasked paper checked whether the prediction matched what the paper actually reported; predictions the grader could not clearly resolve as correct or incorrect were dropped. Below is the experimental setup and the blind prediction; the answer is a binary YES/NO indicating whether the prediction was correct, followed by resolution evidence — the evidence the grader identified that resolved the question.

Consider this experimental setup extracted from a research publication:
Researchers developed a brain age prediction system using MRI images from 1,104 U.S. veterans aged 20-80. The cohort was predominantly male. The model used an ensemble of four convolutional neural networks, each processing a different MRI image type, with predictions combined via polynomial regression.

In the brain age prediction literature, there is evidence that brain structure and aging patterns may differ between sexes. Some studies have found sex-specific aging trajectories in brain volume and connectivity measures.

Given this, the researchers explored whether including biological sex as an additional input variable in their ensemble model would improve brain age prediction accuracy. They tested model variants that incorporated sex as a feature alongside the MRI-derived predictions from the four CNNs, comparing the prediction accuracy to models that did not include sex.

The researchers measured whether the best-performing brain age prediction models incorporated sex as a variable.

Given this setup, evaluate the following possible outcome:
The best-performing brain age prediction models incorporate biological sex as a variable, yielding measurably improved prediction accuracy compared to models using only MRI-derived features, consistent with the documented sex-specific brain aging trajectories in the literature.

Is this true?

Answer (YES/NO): NO